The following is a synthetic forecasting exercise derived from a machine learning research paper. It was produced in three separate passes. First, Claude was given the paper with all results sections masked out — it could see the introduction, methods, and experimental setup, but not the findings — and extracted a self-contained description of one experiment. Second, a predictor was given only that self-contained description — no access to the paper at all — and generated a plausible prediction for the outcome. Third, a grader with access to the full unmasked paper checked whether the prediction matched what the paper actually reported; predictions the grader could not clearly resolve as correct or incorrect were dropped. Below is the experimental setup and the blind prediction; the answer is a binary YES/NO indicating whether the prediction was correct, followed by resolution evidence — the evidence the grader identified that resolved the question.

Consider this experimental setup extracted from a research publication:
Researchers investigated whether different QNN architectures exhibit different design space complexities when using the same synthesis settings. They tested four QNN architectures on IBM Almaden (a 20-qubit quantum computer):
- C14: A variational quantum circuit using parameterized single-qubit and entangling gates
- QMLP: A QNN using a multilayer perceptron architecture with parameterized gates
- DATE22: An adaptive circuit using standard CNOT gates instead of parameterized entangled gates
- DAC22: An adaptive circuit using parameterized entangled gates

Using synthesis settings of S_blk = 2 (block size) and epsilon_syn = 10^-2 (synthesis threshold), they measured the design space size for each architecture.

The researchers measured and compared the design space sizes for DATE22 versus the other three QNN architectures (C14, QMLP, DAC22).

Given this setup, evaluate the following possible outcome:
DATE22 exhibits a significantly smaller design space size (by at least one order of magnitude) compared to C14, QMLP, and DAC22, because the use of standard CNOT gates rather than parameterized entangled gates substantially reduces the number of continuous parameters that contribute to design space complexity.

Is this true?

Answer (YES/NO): YES